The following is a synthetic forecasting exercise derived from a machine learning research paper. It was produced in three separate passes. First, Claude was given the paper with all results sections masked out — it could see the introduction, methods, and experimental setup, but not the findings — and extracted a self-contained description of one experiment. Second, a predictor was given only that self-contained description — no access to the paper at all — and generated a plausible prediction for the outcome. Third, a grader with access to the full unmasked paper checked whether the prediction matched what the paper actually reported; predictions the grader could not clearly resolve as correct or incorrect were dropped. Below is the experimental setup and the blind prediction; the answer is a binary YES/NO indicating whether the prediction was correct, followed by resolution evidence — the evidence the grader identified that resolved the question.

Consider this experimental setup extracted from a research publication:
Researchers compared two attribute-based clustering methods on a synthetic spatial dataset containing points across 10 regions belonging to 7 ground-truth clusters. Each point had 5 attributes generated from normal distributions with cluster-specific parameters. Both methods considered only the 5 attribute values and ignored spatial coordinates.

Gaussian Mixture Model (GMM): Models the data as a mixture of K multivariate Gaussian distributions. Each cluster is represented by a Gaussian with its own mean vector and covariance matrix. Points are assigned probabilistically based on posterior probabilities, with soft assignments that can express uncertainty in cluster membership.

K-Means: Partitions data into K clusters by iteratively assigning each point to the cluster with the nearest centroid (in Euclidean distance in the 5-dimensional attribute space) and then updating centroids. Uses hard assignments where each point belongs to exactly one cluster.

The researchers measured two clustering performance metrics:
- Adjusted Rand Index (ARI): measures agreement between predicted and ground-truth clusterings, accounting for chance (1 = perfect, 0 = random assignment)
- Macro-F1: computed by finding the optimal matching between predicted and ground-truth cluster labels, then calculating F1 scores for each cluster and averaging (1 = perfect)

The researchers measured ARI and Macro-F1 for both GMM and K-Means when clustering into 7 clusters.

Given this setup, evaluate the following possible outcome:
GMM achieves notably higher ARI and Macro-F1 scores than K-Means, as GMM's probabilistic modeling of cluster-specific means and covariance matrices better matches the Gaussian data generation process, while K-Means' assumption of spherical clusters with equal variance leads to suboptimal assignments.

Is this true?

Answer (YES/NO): NO